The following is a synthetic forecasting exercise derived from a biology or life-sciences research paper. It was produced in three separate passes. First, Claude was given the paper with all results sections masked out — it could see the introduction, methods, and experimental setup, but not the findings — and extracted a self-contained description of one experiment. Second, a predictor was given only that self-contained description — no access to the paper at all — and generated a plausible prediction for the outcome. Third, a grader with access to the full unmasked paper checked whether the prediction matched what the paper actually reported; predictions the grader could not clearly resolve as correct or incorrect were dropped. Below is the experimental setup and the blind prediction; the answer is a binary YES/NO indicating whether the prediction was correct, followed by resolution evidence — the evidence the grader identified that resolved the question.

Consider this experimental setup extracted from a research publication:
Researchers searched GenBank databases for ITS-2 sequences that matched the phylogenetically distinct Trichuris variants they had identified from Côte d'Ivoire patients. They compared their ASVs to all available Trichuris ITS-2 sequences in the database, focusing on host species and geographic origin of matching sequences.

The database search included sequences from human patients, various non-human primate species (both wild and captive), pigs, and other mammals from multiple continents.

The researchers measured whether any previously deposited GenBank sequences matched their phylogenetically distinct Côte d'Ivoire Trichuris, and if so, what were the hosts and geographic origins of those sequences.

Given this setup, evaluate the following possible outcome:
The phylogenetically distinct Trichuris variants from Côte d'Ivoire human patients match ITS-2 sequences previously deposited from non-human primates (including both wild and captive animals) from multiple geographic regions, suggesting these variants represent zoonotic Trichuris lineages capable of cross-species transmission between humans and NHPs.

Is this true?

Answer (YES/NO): YES